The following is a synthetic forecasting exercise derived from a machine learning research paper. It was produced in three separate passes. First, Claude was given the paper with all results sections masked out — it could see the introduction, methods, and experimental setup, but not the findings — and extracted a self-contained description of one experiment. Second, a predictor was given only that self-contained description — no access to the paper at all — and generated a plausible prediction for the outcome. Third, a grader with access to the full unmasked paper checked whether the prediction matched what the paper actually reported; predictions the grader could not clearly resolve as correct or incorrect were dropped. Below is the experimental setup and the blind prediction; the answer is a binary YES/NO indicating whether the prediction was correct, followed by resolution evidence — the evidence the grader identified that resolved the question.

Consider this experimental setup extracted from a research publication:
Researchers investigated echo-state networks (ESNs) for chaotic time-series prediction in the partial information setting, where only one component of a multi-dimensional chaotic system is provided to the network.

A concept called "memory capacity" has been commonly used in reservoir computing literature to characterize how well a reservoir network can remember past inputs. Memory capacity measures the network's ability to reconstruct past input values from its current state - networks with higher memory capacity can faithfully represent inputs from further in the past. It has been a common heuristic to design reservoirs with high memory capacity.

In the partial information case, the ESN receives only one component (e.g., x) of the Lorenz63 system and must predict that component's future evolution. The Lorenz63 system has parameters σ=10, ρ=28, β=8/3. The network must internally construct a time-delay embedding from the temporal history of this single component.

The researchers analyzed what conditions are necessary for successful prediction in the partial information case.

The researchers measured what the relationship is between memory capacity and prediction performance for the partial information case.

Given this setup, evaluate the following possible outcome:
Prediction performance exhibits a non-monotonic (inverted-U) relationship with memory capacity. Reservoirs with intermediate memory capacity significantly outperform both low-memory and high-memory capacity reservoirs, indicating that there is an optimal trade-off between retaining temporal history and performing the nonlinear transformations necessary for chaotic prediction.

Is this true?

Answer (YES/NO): NO